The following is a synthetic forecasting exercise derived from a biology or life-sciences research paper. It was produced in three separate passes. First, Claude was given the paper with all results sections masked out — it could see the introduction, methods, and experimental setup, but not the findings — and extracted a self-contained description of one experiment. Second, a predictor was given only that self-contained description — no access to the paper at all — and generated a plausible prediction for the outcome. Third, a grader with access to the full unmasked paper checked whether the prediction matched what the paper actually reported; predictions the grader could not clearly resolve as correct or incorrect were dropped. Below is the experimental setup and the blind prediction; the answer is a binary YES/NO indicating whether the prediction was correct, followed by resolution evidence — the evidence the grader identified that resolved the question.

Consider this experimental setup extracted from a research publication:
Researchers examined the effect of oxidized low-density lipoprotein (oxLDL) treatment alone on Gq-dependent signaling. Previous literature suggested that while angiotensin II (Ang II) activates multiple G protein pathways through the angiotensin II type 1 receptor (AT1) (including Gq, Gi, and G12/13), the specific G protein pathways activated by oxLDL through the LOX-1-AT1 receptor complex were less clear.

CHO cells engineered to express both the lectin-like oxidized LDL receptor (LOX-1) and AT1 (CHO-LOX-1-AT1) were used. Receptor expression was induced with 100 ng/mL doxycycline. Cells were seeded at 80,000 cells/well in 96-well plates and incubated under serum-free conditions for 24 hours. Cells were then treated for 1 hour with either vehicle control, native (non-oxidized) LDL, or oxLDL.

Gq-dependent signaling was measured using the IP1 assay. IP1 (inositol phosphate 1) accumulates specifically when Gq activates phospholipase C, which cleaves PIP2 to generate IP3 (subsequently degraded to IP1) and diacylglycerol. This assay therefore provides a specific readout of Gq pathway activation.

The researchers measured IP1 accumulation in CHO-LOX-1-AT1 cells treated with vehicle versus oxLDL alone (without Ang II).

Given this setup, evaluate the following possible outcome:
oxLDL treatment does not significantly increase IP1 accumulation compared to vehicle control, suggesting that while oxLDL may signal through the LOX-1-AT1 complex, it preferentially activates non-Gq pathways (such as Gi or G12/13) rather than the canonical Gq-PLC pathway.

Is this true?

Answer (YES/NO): YES